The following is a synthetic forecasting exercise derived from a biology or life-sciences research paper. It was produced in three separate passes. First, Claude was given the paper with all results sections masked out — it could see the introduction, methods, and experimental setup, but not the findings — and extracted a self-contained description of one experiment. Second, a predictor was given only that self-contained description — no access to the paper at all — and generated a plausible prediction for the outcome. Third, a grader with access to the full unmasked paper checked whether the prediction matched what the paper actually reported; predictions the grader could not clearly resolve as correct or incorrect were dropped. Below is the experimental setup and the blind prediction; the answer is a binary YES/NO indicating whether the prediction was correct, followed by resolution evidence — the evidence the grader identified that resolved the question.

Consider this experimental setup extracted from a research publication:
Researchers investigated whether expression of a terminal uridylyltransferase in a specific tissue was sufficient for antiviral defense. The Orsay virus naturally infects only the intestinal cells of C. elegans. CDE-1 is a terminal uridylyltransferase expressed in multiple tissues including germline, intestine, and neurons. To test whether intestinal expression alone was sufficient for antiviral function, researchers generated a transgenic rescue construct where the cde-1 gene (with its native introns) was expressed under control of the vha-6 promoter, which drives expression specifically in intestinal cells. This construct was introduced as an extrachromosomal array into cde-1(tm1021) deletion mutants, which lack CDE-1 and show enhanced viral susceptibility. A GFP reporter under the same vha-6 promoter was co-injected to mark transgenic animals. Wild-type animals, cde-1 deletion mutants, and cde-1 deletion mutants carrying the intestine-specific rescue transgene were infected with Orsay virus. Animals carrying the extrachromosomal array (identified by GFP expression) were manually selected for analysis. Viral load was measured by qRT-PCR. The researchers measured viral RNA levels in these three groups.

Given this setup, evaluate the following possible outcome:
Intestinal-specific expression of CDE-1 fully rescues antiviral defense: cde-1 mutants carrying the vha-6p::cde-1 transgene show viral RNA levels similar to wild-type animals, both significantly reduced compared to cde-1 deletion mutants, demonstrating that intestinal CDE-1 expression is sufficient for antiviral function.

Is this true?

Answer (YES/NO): YES